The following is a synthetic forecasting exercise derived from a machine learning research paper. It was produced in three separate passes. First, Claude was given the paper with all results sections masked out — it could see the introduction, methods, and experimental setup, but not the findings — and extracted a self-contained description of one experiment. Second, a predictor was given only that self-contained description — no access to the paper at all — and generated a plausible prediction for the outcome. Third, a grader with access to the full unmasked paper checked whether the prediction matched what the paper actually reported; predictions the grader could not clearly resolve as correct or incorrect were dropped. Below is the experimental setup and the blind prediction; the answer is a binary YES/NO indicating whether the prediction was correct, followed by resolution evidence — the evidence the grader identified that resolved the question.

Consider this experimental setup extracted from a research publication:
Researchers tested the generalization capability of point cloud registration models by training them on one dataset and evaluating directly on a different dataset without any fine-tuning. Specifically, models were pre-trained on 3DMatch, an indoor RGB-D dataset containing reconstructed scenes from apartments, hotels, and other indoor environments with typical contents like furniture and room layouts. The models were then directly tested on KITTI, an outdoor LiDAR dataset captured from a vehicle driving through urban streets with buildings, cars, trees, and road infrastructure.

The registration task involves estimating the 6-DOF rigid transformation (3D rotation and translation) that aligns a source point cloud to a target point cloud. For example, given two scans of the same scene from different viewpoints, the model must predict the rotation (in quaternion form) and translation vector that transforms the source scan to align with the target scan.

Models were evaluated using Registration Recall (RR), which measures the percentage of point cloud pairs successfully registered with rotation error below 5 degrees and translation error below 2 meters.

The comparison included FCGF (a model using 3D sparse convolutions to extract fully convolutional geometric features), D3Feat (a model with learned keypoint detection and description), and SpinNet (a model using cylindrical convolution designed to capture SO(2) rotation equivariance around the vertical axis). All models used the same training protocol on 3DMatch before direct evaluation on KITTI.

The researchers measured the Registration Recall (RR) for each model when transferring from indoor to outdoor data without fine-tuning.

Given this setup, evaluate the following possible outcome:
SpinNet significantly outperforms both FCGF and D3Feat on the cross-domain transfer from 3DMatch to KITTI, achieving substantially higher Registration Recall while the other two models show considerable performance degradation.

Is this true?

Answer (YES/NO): YES